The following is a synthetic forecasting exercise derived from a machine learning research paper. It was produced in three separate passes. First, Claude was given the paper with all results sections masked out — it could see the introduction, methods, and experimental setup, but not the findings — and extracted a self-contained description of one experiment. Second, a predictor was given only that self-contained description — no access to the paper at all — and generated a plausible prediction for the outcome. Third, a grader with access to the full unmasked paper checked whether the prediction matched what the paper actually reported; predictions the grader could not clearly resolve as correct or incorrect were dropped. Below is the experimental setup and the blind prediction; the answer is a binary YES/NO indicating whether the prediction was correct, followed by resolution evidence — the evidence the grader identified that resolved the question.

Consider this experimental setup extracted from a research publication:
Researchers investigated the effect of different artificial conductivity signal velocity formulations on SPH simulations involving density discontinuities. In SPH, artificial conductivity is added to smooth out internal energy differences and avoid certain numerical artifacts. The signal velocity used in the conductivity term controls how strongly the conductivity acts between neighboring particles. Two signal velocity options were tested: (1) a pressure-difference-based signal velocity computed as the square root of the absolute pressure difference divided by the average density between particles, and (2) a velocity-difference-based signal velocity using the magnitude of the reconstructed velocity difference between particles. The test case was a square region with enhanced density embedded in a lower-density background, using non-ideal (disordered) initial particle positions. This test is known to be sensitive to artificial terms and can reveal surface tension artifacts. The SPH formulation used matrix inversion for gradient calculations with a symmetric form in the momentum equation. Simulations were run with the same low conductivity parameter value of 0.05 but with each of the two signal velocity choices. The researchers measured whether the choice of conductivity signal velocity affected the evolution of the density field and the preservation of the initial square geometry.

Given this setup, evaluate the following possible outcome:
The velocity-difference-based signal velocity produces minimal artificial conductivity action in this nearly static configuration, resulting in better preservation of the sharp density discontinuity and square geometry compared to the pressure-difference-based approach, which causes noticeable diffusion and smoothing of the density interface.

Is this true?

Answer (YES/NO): NO